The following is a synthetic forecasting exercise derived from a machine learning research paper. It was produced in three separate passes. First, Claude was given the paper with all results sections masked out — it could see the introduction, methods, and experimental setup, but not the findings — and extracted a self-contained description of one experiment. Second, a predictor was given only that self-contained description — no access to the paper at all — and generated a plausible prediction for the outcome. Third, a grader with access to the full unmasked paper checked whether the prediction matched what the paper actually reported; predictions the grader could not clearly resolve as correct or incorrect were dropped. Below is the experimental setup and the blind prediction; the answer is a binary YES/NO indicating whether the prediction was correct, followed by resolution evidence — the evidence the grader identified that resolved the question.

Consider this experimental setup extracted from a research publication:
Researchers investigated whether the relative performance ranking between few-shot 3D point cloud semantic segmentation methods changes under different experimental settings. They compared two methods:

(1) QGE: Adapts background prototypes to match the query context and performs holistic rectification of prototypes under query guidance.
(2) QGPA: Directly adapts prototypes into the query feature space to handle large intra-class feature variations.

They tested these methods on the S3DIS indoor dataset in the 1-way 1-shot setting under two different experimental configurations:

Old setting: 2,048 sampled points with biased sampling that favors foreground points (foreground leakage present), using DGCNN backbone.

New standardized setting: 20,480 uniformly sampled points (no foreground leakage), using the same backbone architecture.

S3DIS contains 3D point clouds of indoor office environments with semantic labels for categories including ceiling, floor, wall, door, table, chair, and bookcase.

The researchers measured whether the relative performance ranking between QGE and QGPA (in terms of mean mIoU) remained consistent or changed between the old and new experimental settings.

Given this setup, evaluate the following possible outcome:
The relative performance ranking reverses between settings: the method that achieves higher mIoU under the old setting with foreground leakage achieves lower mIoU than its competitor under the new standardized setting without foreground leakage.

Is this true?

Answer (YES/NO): NO